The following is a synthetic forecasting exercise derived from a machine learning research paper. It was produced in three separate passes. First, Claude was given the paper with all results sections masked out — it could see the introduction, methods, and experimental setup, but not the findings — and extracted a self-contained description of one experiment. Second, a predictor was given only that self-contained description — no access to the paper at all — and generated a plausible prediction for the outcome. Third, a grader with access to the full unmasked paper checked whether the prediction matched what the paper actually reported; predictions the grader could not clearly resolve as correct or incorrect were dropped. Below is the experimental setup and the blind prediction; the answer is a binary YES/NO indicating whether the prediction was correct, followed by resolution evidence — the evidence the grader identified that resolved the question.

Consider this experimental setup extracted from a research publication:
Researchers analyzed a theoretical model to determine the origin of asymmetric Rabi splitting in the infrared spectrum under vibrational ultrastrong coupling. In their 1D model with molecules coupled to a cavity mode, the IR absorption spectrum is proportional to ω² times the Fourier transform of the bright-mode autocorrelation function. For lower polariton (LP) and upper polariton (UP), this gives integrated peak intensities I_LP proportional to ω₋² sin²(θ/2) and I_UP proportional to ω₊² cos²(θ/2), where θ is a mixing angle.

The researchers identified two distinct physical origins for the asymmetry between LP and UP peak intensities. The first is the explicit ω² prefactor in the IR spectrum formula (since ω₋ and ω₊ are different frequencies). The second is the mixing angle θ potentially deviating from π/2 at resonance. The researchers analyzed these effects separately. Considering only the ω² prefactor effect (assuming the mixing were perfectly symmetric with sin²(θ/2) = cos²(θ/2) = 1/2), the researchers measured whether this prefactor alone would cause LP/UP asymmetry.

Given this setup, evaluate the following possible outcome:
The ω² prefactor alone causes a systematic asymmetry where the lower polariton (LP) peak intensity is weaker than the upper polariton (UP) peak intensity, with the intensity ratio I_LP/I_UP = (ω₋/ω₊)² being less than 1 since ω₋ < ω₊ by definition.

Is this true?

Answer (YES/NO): YES